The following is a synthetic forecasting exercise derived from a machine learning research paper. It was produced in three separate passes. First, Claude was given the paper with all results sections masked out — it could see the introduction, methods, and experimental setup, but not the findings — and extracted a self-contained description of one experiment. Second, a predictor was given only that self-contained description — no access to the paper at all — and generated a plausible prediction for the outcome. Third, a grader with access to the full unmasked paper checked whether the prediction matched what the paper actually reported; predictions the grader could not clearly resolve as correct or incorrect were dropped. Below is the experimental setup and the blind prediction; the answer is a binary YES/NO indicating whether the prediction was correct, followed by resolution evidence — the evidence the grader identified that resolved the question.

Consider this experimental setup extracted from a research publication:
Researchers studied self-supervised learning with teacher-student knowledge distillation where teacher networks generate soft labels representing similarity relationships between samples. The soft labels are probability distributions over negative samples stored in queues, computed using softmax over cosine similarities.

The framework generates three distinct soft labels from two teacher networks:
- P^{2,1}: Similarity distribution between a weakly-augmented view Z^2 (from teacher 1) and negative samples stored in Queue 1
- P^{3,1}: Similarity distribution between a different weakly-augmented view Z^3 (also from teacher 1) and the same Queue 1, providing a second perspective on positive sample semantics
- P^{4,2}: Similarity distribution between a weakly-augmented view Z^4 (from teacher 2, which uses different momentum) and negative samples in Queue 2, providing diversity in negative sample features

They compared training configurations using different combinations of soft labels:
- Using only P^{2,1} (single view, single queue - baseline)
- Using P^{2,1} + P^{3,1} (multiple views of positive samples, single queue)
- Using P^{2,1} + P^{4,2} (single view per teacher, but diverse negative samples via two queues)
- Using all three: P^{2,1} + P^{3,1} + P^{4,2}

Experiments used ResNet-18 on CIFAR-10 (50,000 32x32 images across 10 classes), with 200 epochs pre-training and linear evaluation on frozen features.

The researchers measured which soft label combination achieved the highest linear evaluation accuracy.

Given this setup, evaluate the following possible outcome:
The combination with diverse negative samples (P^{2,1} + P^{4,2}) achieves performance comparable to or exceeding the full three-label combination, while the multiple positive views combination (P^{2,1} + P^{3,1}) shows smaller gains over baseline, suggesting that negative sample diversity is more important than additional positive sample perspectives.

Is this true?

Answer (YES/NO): NO